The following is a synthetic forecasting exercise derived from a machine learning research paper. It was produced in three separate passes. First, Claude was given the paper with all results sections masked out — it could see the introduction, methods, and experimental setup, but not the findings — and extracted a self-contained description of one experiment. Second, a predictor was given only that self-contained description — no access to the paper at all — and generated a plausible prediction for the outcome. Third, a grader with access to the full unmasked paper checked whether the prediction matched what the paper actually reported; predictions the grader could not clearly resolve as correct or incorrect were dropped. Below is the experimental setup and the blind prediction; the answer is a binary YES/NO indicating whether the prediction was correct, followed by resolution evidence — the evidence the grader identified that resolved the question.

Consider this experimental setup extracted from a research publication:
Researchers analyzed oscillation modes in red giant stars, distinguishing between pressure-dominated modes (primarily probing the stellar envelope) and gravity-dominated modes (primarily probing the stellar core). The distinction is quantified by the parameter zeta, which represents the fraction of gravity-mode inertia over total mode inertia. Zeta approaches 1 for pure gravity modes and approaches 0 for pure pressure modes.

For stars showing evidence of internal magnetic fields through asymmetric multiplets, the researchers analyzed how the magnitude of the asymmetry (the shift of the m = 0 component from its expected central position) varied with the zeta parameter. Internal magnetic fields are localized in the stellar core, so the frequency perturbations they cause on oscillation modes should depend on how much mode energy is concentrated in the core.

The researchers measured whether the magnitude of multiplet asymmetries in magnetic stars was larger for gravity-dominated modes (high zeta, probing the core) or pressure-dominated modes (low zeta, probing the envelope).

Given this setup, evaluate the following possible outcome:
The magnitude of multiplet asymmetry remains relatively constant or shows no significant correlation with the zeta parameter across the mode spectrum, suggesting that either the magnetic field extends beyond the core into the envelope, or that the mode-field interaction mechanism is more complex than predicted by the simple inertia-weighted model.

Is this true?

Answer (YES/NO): NO